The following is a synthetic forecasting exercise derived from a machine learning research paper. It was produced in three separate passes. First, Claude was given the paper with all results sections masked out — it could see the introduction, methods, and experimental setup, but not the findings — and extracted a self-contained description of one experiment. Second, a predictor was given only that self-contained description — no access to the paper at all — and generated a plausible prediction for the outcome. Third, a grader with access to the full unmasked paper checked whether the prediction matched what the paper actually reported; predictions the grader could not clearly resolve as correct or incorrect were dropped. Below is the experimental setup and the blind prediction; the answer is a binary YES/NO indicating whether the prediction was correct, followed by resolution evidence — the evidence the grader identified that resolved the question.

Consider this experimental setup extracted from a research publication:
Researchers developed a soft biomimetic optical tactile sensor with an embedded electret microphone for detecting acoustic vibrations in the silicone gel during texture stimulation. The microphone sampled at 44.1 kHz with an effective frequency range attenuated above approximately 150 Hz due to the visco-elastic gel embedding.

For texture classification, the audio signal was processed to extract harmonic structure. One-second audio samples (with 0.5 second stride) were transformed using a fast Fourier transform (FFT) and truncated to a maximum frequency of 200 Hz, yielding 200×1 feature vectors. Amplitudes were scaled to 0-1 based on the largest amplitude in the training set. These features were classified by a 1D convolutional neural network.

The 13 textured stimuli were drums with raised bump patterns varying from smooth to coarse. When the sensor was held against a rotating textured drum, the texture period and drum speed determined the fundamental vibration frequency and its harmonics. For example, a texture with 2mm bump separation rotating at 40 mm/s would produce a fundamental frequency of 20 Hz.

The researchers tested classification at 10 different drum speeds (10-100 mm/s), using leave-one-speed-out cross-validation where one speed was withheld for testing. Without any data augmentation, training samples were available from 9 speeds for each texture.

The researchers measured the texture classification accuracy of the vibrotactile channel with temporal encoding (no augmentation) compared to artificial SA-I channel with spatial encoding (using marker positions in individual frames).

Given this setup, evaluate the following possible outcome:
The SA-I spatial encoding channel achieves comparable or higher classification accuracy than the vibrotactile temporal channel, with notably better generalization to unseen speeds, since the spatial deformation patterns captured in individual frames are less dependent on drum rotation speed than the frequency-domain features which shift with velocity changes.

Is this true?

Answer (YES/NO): NO